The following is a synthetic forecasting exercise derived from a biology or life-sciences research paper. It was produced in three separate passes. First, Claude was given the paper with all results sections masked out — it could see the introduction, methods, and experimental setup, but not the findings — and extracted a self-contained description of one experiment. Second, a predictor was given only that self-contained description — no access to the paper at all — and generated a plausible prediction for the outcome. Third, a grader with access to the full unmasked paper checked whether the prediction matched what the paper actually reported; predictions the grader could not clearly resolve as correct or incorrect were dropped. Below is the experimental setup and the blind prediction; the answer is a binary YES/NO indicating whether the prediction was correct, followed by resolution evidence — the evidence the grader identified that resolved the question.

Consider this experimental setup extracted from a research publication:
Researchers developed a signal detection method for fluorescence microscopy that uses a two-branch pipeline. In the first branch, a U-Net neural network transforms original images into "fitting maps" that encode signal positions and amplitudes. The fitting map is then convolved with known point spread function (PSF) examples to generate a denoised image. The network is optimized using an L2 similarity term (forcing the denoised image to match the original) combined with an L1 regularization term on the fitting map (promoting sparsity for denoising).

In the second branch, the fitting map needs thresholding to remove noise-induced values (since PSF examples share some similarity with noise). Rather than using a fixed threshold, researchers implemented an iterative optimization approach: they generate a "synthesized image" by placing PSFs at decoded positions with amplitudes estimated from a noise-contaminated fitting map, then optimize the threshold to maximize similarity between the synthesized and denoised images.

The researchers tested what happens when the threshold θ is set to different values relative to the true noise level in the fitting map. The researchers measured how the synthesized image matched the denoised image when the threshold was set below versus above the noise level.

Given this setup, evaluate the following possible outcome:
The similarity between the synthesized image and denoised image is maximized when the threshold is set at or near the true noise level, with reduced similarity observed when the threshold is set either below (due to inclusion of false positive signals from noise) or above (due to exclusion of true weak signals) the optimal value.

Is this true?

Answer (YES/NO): YES